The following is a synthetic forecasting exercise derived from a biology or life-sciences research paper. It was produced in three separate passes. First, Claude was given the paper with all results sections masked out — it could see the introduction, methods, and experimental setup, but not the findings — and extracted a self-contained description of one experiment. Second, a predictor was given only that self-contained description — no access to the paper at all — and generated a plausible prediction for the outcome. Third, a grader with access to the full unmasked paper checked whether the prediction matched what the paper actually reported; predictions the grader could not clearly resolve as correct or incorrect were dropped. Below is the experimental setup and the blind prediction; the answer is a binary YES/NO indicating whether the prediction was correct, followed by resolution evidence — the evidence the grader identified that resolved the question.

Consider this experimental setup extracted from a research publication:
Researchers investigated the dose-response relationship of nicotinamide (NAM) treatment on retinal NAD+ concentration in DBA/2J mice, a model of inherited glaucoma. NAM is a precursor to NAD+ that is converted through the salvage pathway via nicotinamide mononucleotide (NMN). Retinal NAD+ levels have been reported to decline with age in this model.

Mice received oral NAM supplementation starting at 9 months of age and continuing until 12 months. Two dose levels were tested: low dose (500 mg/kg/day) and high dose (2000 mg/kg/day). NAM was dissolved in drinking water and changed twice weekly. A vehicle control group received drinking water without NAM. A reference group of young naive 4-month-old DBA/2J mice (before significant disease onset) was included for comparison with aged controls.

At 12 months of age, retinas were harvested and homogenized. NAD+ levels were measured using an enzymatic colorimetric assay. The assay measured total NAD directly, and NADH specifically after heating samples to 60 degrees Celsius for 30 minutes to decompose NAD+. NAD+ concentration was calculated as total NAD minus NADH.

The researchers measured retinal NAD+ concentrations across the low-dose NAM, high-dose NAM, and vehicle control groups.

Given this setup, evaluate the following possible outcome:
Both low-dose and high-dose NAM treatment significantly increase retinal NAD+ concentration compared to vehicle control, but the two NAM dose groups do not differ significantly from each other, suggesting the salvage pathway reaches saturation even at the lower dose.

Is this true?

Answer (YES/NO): NO